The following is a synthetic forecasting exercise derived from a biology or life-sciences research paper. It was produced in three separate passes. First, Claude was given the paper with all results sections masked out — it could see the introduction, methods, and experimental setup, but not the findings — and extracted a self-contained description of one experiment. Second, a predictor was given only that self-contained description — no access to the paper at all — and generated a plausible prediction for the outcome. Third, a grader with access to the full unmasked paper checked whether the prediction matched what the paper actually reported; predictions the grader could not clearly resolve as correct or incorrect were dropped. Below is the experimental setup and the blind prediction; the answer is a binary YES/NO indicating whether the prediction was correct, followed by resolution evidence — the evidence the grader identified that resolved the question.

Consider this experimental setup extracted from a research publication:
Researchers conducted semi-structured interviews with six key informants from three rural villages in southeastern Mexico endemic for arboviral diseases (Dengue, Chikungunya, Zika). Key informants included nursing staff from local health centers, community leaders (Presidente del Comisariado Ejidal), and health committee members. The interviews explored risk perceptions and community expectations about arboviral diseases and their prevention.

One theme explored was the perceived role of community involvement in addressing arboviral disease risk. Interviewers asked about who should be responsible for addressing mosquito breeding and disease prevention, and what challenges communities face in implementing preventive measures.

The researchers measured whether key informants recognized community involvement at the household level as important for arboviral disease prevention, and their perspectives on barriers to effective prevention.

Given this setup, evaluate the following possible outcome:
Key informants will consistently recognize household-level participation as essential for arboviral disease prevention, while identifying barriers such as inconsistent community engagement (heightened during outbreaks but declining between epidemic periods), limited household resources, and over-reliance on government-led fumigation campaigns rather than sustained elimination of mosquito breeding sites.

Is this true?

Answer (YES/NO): NO